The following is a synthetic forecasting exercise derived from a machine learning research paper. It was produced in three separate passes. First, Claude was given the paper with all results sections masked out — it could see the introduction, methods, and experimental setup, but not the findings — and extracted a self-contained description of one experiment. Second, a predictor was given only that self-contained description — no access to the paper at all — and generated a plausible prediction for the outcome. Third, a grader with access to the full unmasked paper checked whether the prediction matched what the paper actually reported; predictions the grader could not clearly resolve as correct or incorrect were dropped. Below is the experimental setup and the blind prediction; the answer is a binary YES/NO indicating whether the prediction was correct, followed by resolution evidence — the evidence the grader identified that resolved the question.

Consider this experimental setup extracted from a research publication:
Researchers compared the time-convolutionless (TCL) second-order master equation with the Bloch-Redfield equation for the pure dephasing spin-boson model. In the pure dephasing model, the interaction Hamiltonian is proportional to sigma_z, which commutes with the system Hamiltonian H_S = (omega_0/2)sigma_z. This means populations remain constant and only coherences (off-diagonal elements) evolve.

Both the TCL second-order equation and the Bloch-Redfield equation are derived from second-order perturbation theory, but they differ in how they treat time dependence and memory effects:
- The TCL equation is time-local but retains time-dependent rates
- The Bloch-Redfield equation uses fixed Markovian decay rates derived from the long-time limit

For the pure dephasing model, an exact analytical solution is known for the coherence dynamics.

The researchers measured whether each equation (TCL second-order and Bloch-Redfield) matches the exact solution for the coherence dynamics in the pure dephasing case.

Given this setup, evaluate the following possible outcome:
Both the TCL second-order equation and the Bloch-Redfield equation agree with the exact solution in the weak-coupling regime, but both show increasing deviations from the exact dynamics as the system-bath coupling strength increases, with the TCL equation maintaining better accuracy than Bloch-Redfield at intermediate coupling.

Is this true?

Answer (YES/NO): NO